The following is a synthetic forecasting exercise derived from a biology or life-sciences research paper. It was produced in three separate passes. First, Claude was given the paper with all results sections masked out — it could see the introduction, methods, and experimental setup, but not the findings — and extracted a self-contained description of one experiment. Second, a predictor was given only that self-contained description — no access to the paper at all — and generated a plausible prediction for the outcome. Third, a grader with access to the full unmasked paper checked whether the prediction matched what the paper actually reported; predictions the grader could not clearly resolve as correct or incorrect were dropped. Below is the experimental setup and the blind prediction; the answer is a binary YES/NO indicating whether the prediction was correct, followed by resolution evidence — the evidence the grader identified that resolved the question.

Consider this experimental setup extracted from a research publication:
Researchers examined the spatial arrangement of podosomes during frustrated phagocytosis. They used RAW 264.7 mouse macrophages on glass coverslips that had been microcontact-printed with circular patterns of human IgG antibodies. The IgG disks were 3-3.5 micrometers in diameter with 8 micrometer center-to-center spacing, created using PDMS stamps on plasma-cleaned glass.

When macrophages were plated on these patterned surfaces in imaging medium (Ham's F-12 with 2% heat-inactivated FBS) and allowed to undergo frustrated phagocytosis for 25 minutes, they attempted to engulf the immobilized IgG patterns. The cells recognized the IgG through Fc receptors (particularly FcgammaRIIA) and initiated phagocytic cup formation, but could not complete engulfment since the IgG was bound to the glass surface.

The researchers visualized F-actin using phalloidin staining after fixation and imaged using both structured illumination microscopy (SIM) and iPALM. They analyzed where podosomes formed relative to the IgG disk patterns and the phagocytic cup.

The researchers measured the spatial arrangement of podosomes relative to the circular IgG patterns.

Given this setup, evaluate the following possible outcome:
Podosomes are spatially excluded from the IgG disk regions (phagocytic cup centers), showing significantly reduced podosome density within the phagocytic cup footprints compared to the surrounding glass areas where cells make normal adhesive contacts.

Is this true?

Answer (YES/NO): YES